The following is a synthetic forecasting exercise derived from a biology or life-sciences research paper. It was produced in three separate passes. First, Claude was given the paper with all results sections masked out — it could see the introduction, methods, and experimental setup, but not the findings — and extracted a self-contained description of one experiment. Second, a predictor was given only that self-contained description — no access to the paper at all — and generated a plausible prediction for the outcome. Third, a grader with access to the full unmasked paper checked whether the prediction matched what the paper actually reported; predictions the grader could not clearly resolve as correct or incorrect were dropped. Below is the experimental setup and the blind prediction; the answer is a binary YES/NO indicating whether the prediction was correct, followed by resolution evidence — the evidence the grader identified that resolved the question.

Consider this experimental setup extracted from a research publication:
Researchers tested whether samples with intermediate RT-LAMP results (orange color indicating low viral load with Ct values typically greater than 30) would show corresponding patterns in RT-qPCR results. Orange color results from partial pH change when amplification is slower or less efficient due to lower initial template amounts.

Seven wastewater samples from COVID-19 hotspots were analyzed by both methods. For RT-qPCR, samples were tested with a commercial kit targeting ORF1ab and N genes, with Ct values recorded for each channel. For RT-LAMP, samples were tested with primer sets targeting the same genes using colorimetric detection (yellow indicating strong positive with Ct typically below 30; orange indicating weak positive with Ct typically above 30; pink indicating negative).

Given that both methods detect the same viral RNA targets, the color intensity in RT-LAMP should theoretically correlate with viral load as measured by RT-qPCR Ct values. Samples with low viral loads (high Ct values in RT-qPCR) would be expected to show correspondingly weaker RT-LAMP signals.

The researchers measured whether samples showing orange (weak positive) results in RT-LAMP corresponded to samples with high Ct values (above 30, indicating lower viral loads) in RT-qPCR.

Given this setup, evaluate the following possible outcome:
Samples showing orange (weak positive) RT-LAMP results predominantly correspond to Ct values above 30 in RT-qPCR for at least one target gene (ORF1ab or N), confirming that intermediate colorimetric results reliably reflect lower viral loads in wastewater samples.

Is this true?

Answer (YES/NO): YES